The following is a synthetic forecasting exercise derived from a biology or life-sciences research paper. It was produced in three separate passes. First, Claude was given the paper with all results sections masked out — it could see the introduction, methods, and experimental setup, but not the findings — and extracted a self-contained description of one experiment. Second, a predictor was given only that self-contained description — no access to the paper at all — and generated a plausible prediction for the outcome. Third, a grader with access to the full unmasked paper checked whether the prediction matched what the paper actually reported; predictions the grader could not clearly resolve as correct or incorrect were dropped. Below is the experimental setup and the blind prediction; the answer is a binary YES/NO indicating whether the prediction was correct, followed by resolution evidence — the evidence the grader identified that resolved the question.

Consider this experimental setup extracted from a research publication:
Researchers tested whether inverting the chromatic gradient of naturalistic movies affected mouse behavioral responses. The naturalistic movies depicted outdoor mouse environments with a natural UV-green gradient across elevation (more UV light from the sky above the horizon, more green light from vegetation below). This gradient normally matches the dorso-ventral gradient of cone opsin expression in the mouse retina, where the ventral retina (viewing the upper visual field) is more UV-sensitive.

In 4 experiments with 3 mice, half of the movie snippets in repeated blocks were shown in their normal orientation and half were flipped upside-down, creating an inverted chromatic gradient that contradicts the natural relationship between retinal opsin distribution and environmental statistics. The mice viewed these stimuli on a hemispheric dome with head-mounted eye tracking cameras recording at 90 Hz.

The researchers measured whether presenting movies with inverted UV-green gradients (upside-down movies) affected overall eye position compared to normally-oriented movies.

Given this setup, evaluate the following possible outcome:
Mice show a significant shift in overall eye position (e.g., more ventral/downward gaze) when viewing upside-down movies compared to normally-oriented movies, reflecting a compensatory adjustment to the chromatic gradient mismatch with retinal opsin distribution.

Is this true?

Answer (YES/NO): NO